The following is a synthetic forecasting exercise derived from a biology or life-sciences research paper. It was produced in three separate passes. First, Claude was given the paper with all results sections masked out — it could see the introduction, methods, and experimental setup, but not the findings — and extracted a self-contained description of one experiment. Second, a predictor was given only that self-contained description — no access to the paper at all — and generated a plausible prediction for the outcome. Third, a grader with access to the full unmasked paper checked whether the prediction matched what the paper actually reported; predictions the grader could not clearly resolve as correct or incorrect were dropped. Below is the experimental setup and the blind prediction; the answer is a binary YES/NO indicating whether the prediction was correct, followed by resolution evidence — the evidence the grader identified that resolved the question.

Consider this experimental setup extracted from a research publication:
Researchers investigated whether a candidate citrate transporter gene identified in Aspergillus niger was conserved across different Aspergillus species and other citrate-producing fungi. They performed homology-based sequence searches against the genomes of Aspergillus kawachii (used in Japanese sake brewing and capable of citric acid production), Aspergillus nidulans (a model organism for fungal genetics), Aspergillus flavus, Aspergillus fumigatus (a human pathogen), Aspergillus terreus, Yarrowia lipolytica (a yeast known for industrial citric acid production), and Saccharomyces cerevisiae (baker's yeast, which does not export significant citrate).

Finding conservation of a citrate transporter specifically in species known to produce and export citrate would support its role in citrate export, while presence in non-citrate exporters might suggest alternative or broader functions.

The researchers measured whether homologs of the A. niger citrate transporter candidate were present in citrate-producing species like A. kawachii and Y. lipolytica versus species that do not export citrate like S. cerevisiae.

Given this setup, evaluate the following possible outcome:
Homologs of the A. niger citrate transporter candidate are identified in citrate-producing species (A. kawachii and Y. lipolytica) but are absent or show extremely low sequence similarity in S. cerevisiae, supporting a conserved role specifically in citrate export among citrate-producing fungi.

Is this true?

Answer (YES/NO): YES